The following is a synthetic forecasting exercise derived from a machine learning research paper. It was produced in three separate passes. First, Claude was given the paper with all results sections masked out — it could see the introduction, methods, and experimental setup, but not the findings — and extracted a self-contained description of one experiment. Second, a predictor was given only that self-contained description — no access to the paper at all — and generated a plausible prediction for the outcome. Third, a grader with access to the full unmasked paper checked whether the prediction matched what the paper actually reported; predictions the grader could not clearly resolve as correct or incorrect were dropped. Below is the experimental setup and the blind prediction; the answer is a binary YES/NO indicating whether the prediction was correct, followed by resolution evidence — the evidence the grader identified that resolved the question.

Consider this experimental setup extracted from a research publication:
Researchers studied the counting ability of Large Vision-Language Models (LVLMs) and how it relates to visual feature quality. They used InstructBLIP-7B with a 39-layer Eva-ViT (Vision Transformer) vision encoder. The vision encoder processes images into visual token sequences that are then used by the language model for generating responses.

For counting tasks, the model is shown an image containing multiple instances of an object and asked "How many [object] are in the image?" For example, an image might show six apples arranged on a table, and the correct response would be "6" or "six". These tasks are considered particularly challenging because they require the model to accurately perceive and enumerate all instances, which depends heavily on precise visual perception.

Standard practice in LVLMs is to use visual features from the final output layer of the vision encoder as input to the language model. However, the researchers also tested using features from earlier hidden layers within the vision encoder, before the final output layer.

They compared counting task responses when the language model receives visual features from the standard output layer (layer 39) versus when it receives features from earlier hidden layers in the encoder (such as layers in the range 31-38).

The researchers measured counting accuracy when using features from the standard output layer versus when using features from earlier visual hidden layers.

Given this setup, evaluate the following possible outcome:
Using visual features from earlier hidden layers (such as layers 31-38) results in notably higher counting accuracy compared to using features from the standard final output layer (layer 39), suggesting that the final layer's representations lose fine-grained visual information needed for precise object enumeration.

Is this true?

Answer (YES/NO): YES